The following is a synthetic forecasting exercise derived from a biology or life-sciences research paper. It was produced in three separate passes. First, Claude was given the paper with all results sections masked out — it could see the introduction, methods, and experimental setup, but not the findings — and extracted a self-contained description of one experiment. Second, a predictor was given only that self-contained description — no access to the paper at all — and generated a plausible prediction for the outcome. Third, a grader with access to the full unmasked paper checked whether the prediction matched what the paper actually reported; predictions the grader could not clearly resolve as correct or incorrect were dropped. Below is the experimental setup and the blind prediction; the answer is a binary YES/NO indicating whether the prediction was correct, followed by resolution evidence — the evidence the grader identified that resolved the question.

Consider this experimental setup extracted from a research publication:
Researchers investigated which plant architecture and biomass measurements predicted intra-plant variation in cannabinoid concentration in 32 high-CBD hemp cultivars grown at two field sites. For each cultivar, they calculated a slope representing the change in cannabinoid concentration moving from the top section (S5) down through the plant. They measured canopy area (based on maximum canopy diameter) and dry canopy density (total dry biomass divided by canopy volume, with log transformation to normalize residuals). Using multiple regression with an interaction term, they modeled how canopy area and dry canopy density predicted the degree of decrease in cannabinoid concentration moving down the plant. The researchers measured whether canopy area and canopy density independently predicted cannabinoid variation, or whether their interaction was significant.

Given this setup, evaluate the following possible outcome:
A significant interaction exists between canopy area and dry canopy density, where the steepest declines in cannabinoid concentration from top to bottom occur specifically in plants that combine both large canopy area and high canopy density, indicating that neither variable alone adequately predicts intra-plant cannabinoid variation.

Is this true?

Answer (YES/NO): NO